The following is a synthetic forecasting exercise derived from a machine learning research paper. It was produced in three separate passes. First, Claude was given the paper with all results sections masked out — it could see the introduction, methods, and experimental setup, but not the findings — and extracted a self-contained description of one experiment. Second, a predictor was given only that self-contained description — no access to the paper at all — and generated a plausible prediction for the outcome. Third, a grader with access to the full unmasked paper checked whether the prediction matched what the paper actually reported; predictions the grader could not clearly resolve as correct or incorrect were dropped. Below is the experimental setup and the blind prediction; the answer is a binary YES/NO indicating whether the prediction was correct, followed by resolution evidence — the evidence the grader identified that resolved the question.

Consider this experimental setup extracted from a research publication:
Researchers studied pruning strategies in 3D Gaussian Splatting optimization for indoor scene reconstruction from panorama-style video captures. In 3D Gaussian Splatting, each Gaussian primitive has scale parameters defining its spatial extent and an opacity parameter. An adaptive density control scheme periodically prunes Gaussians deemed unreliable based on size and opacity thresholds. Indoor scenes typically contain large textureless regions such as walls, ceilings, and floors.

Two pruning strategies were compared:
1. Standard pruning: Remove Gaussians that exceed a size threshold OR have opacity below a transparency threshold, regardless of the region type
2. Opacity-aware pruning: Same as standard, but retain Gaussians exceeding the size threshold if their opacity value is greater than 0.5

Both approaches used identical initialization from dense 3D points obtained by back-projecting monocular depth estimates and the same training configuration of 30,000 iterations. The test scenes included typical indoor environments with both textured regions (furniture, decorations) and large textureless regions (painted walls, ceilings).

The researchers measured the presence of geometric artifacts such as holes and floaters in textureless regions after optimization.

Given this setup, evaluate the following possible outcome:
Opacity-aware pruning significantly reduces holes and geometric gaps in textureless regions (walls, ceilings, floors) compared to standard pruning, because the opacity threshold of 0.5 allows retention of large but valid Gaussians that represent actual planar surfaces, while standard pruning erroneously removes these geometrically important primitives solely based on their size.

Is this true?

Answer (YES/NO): YES